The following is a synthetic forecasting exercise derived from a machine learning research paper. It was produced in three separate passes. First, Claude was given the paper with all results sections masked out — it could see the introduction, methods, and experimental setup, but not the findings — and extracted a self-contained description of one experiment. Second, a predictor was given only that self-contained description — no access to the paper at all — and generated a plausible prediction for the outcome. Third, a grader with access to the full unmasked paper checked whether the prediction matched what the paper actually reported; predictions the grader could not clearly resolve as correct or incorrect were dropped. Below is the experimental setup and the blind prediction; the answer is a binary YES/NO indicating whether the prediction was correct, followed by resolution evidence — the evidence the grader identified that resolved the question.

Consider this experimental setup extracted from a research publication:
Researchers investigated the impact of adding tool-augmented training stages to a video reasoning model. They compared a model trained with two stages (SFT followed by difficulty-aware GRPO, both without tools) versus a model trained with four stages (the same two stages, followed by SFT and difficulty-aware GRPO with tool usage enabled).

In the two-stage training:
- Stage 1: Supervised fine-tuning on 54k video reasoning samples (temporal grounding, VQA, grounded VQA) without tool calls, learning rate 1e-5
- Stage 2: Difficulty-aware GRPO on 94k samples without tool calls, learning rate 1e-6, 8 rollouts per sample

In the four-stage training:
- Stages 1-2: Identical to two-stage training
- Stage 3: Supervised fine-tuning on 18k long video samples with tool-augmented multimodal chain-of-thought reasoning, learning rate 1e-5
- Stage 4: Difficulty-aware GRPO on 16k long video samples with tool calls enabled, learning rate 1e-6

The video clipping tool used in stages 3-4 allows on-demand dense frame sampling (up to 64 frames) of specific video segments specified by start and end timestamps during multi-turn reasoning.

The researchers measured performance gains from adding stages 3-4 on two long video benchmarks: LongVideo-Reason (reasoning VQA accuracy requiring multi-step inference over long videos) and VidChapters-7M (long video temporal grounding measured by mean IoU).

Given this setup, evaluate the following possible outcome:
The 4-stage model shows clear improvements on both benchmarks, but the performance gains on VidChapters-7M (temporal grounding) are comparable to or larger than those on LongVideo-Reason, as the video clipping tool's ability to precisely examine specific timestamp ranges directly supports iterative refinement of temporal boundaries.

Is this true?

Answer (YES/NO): NO